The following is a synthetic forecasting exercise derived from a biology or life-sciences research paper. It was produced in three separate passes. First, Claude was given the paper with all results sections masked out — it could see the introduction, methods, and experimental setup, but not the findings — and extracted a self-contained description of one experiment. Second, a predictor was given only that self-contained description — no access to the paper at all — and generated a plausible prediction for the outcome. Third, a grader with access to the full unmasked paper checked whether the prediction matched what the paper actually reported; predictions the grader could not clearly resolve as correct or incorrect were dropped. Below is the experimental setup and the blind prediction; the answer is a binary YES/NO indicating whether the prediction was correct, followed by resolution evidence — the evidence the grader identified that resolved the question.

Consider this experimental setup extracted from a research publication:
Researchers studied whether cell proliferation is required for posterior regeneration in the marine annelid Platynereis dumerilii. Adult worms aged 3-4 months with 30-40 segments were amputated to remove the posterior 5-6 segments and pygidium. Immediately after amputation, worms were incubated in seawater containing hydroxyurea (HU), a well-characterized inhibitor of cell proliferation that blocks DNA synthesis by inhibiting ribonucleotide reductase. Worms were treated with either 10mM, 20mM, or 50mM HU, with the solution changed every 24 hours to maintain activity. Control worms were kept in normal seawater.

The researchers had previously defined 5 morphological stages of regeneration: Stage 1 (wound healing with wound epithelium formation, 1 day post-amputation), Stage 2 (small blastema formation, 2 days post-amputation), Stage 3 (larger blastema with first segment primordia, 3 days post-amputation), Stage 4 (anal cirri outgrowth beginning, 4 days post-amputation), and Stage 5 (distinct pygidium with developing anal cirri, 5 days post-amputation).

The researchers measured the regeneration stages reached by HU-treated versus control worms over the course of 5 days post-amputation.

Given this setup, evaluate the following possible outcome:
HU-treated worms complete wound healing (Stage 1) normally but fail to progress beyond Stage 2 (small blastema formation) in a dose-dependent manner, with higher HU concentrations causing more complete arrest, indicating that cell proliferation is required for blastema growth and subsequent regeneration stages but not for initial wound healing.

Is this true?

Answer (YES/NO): YES